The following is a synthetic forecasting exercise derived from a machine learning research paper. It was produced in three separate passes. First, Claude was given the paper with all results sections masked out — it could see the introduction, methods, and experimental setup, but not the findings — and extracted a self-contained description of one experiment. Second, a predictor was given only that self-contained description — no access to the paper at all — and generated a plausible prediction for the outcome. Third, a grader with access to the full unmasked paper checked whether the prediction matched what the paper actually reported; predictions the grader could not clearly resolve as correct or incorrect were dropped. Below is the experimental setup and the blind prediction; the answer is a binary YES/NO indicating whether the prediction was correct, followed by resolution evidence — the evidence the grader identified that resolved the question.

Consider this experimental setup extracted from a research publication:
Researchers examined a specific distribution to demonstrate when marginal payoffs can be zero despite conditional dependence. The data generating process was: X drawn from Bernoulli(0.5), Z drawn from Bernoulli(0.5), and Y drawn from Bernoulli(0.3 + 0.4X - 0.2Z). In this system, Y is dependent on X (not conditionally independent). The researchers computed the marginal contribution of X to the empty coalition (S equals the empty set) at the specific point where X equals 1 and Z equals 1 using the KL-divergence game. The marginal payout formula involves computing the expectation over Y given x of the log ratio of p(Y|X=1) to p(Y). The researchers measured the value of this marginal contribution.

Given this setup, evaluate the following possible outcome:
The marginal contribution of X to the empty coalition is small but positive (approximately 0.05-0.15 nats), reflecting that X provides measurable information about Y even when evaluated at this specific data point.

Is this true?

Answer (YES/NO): NO